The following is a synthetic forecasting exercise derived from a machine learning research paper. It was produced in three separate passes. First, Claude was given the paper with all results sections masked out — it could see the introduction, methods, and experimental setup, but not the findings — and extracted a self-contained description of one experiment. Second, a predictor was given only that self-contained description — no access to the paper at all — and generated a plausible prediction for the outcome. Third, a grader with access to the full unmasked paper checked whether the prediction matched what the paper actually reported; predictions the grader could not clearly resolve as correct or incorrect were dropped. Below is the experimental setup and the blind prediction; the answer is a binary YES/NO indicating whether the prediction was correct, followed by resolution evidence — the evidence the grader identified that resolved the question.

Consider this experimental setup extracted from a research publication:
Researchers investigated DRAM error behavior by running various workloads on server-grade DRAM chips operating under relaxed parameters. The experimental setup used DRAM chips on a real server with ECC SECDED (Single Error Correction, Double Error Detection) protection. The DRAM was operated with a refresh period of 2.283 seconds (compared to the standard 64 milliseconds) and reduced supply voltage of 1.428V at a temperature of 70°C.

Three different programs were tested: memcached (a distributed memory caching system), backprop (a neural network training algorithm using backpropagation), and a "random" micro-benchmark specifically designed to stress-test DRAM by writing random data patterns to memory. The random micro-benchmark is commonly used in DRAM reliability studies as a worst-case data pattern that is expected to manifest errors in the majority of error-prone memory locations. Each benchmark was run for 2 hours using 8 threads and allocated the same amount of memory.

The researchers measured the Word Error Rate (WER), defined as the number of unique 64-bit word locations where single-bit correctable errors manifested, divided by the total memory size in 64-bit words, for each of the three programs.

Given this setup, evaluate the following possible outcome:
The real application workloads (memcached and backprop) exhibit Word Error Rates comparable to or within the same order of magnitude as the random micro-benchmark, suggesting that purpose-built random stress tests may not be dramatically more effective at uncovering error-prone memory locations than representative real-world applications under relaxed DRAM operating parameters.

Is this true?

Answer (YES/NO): YES